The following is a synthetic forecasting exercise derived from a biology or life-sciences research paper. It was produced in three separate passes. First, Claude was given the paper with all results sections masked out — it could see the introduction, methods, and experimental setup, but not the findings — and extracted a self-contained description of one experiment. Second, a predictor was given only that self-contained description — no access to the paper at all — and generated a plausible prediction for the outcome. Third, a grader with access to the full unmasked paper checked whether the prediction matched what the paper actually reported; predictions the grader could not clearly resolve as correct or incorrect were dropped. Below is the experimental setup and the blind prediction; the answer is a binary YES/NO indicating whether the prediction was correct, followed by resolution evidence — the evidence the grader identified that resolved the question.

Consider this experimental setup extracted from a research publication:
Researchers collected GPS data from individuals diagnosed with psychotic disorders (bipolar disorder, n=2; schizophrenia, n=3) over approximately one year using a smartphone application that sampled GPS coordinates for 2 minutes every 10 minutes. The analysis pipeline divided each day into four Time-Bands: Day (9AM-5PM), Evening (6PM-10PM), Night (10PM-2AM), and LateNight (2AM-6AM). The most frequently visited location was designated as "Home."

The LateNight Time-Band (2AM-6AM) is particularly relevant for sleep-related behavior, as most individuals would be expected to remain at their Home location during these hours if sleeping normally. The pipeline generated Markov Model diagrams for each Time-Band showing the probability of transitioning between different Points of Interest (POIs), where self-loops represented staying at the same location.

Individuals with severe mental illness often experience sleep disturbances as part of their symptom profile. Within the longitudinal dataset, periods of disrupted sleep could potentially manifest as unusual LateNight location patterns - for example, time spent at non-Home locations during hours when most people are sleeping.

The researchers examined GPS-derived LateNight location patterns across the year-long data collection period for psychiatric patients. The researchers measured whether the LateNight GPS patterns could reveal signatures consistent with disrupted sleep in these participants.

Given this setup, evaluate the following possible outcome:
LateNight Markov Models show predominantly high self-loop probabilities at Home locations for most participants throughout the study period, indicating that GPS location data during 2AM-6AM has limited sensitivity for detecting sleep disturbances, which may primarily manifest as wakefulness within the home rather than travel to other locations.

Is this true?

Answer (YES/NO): NO